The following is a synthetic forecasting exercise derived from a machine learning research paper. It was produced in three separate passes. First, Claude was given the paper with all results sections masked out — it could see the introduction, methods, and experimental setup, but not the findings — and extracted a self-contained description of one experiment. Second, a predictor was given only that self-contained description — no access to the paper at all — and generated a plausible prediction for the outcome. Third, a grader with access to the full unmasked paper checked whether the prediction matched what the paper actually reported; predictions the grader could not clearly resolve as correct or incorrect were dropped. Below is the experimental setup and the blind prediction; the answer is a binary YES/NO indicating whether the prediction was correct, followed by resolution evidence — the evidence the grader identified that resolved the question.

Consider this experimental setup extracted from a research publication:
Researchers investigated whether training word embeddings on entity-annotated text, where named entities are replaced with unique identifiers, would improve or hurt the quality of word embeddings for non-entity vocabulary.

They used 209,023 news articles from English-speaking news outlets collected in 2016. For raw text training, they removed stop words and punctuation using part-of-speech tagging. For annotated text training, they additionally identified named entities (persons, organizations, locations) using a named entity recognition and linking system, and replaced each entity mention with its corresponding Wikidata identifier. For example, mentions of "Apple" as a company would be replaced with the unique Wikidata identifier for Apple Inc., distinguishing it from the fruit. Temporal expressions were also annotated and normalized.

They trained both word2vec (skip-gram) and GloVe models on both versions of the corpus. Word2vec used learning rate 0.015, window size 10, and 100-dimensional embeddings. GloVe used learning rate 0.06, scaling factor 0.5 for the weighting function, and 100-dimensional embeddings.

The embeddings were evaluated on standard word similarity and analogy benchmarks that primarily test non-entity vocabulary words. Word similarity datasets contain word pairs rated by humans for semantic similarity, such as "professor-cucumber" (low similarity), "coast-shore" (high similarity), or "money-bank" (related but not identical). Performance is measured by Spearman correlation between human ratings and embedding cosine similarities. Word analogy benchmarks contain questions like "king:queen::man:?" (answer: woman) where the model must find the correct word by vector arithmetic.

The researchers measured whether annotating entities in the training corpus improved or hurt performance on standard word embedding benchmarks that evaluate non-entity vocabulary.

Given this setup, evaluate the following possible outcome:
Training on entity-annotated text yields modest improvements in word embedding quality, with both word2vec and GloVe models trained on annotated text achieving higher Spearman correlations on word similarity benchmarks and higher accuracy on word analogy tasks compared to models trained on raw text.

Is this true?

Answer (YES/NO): NO